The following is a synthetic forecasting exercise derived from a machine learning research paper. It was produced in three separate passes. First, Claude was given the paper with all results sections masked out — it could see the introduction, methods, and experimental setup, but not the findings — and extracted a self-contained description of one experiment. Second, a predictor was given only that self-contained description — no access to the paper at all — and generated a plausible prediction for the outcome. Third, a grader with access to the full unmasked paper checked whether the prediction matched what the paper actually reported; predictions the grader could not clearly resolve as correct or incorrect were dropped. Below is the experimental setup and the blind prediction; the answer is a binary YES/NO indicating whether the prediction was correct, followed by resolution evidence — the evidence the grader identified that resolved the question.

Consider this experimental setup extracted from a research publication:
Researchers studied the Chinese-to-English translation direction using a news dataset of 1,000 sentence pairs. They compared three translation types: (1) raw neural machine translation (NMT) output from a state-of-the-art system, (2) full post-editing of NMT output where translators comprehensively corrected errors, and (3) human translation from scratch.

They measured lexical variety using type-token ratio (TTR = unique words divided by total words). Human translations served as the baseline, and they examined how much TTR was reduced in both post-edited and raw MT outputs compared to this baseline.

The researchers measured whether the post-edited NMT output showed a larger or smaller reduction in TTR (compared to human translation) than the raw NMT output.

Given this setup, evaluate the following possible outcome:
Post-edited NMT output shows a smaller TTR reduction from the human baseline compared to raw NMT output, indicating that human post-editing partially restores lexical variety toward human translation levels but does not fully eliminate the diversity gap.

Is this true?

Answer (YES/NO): YES